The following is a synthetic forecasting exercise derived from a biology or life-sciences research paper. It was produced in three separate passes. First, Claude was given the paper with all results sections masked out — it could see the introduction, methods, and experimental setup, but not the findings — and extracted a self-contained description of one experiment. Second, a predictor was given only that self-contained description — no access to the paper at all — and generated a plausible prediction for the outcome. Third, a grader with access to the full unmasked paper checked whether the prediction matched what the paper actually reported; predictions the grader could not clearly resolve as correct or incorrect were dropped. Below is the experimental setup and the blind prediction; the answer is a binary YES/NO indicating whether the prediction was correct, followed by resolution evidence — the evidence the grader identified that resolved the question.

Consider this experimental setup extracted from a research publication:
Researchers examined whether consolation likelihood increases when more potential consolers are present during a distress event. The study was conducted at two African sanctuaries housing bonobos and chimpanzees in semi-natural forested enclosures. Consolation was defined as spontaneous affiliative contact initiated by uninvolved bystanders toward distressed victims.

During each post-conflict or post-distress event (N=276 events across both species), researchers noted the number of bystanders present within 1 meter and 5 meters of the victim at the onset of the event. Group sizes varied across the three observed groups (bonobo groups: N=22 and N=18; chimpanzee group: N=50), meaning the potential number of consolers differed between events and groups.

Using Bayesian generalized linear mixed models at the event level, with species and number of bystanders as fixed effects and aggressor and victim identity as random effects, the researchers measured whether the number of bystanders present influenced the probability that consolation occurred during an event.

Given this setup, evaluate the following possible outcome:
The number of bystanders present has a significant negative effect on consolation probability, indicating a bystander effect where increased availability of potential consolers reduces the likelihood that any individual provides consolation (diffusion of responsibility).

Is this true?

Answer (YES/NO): NO